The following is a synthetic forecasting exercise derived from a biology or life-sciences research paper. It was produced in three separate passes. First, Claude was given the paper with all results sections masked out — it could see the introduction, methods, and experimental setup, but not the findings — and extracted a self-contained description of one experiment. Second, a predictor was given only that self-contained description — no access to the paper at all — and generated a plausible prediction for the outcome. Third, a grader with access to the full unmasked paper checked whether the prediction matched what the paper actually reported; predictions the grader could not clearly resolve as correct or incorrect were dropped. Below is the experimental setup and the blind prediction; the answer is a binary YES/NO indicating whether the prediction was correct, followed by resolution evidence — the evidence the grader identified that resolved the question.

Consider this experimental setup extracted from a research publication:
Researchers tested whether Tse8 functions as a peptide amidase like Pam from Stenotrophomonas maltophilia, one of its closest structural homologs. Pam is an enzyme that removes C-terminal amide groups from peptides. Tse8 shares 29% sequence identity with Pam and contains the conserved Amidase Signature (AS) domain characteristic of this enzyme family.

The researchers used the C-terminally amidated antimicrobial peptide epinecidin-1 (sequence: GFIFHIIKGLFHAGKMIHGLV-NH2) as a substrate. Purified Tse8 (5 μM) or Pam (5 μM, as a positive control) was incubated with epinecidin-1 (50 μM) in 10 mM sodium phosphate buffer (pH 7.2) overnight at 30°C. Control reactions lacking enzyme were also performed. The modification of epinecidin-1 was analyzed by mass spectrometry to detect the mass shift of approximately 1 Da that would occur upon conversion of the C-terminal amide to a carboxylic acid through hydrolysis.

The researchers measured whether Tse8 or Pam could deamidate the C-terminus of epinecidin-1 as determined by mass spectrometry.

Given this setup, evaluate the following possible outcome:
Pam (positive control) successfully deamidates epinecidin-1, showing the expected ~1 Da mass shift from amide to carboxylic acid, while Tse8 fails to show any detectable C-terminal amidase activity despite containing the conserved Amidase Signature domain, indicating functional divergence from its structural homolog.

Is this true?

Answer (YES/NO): YES